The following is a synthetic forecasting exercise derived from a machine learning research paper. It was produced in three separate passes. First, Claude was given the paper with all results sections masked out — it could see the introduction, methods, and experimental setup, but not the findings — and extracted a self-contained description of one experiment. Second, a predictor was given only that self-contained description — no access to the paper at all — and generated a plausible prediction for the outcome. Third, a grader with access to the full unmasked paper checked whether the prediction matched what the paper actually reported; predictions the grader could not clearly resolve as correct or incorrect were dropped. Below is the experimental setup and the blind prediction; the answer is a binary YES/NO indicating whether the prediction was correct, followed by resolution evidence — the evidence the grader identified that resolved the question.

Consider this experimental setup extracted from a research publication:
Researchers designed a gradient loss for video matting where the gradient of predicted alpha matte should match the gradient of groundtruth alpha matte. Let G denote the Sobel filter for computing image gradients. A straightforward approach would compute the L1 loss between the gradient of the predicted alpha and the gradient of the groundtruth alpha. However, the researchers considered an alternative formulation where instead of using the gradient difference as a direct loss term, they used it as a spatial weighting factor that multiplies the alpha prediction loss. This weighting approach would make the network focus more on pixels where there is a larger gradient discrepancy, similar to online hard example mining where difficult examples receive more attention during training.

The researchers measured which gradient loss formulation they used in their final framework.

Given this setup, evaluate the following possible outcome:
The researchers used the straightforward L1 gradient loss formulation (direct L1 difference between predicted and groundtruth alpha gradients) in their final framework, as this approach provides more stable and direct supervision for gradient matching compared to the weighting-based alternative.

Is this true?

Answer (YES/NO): NO